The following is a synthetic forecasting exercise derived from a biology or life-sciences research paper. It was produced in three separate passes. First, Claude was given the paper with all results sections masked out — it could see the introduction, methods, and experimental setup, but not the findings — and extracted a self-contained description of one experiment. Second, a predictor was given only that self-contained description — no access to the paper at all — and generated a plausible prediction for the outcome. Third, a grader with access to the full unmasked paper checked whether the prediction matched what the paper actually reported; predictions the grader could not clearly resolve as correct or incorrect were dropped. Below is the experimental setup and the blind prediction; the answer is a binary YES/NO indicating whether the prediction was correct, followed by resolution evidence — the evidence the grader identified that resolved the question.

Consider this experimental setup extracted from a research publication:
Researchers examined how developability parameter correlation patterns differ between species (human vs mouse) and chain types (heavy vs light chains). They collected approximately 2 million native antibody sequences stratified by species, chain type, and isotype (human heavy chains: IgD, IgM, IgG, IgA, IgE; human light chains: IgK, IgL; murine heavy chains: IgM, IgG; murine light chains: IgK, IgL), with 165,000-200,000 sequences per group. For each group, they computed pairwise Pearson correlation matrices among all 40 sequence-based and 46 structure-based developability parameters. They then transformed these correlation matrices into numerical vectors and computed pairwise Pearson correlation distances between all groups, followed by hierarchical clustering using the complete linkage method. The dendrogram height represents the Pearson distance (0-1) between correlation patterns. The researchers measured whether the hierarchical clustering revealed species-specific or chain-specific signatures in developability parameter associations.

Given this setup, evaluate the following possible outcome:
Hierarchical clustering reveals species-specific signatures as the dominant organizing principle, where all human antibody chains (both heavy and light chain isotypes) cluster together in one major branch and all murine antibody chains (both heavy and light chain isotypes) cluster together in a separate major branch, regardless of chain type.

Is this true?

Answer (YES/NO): NO